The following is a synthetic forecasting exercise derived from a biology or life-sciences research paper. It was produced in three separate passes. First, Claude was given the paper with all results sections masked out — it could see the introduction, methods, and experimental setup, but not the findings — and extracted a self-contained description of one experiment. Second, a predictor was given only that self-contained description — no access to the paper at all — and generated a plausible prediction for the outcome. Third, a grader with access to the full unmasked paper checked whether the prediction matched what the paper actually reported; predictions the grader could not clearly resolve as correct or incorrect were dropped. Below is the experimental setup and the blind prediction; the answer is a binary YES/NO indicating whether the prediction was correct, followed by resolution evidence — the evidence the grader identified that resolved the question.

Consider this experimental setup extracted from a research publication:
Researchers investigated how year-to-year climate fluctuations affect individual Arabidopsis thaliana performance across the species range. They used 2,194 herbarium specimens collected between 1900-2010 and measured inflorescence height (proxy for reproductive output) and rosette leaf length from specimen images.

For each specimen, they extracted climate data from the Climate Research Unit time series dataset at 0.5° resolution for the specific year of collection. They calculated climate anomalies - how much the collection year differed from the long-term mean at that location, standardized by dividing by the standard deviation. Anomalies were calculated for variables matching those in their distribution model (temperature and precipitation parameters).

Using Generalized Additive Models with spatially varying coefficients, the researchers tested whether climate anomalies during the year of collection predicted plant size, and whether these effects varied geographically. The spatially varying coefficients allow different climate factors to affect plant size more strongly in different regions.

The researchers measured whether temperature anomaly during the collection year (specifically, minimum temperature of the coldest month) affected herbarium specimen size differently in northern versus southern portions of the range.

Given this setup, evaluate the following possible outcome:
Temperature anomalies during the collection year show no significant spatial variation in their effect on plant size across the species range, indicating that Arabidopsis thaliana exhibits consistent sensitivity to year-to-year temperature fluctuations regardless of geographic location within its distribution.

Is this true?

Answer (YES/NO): NO